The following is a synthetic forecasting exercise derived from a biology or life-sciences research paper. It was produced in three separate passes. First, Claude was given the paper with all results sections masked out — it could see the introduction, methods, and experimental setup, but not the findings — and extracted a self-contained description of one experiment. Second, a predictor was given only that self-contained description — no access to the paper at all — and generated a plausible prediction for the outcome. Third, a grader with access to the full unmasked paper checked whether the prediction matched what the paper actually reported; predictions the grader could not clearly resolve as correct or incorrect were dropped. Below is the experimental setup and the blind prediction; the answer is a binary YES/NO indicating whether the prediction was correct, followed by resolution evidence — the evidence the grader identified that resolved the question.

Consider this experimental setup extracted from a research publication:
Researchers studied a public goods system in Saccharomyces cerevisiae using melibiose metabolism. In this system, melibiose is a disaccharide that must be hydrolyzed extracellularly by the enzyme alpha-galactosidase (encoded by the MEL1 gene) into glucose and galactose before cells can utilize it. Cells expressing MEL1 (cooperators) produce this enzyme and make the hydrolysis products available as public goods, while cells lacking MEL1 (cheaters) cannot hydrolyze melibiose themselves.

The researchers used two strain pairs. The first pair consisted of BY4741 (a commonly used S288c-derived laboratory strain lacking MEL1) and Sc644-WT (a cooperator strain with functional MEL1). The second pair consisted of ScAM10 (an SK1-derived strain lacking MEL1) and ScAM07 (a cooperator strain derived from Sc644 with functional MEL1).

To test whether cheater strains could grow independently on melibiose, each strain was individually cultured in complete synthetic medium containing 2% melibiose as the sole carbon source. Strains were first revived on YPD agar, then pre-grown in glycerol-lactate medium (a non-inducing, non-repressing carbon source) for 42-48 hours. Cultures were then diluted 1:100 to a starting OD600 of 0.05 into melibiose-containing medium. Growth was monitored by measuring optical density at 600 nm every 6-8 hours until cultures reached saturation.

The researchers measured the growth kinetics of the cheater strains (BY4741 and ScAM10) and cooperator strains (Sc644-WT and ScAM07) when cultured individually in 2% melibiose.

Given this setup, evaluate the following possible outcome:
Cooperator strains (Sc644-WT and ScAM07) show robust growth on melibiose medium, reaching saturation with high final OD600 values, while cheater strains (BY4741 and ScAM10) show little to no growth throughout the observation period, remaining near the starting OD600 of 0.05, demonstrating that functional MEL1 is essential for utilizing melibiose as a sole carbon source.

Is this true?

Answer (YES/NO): YES